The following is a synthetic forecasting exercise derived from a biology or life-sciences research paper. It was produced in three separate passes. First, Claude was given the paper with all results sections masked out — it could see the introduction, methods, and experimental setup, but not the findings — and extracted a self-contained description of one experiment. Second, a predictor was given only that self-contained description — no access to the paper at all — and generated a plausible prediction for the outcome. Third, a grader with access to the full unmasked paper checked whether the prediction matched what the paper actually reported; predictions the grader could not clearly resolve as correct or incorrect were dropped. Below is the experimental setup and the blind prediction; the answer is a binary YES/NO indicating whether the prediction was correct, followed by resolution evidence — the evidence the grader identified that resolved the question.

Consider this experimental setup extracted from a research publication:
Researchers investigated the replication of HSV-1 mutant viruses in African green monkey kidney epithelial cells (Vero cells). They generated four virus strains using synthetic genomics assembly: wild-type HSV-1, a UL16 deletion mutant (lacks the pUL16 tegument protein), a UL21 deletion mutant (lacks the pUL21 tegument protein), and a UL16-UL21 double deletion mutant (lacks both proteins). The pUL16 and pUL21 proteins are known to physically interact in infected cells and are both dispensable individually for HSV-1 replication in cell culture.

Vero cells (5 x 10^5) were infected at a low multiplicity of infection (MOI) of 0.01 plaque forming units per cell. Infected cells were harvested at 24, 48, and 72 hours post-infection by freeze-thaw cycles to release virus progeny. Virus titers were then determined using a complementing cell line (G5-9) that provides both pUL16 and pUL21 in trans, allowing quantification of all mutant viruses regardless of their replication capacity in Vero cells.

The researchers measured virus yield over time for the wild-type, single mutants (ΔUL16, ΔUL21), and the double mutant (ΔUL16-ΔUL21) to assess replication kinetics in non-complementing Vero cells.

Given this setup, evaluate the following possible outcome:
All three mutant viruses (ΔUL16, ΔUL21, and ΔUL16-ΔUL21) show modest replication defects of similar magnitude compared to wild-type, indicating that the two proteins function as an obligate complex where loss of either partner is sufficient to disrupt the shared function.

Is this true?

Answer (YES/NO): NO